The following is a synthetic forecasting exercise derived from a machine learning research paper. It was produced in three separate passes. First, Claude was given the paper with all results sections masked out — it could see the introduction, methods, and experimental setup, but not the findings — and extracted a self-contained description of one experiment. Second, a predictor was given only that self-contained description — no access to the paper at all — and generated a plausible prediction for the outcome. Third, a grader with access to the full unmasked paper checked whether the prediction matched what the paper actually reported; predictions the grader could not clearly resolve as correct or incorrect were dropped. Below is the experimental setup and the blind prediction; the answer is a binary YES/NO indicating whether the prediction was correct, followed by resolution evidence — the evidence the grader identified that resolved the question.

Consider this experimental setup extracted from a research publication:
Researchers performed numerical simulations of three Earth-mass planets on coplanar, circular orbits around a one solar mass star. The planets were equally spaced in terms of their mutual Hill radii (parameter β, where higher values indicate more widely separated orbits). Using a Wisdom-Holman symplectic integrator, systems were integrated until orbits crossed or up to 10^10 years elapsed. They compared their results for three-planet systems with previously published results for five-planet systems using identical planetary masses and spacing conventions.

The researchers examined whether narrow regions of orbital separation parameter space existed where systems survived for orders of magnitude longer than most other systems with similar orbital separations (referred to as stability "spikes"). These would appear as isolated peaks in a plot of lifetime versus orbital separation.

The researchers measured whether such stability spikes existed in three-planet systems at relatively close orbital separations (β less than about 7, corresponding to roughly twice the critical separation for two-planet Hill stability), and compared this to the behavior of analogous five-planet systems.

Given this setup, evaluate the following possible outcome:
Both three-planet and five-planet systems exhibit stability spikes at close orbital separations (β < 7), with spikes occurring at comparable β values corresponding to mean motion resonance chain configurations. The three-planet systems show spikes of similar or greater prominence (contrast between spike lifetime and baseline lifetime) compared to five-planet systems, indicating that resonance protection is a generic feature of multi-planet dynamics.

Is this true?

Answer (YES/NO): NO